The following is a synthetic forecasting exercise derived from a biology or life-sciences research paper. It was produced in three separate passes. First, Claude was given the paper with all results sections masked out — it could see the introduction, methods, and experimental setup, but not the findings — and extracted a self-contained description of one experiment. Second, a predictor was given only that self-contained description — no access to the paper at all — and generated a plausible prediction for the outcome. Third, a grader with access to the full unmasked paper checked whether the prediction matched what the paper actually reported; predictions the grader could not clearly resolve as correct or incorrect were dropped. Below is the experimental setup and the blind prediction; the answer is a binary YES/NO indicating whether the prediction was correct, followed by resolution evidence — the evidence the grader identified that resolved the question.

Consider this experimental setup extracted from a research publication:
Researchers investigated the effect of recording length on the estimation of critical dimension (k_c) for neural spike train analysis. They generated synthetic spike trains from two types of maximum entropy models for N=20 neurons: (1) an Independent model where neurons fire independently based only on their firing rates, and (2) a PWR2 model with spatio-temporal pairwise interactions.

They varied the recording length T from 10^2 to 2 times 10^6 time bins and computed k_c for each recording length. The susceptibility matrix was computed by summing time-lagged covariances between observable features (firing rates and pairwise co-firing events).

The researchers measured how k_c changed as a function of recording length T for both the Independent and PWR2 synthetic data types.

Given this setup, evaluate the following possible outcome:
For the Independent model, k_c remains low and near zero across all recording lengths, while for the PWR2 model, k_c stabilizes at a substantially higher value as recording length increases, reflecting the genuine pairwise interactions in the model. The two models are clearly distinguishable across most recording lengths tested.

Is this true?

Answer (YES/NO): NO